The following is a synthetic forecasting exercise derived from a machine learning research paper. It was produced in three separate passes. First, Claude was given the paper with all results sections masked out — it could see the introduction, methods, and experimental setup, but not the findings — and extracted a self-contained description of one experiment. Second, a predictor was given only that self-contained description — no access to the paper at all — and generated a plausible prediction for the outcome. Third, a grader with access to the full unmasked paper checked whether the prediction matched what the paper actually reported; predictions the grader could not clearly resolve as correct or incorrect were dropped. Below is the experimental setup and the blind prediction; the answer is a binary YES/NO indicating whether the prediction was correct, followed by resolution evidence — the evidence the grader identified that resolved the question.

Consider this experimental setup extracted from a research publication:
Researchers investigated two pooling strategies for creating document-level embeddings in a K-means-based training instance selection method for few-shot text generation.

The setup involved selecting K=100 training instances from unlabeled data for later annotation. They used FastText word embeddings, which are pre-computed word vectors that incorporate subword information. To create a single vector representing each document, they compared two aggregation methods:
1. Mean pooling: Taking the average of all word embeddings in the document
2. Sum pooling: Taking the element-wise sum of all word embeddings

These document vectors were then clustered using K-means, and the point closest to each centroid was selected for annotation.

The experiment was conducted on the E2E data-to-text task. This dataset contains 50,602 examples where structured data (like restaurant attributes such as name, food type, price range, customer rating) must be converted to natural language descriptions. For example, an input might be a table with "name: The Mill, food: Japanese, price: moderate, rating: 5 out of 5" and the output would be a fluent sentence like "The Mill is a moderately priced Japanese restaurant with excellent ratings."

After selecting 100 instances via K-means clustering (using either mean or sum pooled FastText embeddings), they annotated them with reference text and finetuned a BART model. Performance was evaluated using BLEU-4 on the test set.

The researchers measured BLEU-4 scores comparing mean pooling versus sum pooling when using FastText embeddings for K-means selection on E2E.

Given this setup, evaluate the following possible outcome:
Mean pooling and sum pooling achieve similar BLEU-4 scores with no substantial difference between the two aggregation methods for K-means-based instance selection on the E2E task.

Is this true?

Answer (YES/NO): NO